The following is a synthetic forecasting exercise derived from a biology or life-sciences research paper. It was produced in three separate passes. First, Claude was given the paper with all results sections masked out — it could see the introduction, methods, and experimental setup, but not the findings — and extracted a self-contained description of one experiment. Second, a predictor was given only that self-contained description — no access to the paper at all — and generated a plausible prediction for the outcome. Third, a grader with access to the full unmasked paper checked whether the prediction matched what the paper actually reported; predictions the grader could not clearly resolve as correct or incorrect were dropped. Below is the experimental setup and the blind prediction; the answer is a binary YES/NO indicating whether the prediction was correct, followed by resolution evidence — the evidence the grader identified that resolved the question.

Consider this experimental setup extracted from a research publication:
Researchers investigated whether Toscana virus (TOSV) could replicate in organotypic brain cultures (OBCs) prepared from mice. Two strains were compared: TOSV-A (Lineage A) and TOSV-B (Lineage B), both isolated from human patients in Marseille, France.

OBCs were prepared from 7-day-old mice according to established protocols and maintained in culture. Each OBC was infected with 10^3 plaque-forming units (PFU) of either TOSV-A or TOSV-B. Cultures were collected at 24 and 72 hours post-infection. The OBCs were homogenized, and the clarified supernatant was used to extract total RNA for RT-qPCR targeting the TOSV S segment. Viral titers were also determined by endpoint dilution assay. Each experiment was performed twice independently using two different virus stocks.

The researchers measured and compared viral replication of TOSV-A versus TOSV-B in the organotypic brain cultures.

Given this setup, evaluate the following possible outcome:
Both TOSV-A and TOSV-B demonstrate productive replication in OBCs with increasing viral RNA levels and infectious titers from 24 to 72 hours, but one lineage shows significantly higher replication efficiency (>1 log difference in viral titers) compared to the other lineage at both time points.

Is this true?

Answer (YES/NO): NO